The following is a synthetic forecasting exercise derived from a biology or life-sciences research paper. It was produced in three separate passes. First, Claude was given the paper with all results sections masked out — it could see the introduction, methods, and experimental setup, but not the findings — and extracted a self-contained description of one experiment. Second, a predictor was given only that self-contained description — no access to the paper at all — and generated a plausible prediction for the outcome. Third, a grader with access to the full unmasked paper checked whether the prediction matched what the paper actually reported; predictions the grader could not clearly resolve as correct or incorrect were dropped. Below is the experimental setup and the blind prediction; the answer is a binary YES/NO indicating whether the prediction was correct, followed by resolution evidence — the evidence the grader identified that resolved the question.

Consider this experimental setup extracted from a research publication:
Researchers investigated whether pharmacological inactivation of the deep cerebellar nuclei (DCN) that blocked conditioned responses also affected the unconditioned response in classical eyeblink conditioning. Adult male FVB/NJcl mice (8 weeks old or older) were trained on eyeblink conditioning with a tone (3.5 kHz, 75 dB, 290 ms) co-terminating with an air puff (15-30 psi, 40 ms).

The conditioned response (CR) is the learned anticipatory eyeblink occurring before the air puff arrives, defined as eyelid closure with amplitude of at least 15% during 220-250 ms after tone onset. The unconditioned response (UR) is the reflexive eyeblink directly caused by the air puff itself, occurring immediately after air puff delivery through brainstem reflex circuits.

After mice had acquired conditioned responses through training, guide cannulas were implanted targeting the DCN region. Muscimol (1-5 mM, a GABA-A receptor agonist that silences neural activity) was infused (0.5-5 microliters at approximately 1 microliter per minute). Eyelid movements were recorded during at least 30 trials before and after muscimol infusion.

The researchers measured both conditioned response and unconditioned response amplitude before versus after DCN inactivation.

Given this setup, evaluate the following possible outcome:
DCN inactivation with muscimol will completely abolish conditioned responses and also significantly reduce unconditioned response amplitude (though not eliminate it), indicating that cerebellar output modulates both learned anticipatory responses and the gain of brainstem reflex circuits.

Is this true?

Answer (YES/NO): NO